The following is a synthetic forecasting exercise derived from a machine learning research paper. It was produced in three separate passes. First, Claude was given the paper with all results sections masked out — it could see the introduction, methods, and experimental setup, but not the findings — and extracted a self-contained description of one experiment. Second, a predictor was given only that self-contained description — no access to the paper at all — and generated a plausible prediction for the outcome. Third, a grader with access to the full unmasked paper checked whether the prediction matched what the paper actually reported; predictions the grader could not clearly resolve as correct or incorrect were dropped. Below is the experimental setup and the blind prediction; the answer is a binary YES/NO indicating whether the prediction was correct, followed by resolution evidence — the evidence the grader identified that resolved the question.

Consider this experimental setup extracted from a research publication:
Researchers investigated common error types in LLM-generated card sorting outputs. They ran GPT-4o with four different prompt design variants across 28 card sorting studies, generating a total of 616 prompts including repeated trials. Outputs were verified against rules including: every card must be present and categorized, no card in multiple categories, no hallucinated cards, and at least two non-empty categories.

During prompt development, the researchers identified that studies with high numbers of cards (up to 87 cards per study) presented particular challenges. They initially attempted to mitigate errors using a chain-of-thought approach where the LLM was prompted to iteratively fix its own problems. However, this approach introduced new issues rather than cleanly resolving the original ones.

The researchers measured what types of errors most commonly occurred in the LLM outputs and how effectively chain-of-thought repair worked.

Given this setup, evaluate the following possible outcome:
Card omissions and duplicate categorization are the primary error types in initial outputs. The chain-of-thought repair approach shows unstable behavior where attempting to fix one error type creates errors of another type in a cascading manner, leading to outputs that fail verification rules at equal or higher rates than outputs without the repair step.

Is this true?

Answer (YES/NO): NO